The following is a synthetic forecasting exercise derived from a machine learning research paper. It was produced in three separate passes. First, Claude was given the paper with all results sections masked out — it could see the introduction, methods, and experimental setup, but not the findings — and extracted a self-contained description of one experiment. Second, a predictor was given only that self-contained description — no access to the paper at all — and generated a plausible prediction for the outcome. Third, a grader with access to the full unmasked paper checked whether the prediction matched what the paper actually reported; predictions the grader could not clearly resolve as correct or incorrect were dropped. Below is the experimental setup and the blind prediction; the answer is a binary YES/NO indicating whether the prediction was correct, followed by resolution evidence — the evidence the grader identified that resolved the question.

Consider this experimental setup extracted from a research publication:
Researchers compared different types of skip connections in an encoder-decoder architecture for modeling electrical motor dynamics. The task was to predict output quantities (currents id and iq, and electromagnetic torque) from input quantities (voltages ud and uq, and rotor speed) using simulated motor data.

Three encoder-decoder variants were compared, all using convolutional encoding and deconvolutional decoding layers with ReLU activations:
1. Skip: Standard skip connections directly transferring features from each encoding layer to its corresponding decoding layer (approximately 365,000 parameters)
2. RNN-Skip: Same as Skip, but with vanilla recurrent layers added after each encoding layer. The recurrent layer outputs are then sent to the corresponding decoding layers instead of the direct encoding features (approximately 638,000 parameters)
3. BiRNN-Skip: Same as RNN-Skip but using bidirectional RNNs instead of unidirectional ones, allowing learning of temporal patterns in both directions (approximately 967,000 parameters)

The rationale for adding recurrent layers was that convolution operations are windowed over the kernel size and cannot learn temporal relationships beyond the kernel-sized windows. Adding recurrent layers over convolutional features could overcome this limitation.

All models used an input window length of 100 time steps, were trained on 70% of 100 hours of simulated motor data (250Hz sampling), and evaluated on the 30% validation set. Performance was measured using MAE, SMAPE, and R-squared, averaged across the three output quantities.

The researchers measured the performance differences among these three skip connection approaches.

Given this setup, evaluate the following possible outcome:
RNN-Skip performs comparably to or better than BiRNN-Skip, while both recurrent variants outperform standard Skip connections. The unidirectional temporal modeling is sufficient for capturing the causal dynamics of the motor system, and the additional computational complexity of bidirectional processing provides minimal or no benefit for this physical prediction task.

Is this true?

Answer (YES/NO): NO